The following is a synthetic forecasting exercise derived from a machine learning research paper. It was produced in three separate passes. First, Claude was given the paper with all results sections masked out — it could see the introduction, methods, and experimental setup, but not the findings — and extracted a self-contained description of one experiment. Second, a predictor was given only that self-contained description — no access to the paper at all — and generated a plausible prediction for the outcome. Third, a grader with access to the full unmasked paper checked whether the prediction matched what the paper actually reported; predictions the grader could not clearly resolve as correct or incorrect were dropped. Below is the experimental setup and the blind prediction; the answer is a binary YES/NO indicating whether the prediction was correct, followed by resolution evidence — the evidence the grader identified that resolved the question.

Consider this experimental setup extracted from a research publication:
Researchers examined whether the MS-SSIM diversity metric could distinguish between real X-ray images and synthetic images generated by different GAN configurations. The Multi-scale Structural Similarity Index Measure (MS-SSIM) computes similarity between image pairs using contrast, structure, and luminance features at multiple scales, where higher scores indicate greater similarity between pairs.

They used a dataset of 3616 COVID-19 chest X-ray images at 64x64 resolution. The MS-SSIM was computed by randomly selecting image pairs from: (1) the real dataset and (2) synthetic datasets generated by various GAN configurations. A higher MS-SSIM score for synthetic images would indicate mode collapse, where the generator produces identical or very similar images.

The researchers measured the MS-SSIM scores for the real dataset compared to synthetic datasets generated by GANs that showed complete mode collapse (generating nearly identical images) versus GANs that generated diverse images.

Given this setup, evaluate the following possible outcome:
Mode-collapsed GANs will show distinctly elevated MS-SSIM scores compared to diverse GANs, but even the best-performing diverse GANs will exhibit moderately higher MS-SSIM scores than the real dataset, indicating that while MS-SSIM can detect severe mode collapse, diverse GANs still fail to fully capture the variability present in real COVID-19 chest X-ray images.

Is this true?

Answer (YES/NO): NO